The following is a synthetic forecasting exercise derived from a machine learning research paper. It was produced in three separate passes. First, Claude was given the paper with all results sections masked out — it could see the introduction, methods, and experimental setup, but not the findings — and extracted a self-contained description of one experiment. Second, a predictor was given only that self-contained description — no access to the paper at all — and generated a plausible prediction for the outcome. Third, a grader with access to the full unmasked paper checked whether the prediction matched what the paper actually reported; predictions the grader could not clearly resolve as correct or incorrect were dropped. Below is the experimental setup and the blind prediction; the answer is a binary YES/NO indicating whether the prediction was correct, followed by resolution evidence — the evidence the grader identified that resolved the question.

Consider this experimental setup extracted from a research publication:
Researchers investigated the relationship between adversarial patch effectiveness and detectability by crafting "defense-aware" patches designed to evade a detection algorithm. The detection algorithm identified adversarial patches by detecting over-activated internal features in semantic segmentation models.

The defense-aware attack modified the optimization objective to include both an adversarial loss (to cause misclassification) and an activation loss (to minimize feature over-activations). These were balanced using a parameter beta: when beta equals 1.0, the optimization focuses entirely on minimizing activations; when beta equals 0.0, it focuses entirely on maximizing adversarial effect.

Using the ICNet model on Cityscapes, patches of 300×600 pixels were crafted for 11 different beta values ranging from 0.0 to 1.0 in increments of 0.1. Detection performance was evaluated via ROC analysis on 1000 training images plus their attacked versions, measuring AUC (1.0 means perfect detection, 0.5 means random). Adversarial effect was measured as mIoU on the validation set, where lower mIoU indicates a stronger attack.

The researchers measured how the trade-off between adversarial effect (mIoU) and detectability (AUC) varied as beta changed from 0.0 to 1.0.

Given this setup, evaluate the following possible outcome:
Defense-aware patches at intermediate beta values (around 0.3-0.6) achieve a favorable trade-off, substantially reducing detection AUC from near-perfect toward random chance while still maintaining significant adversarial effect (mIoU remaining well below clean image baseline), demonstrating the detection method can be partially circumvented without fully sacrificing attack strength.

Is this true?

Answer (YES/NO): NO